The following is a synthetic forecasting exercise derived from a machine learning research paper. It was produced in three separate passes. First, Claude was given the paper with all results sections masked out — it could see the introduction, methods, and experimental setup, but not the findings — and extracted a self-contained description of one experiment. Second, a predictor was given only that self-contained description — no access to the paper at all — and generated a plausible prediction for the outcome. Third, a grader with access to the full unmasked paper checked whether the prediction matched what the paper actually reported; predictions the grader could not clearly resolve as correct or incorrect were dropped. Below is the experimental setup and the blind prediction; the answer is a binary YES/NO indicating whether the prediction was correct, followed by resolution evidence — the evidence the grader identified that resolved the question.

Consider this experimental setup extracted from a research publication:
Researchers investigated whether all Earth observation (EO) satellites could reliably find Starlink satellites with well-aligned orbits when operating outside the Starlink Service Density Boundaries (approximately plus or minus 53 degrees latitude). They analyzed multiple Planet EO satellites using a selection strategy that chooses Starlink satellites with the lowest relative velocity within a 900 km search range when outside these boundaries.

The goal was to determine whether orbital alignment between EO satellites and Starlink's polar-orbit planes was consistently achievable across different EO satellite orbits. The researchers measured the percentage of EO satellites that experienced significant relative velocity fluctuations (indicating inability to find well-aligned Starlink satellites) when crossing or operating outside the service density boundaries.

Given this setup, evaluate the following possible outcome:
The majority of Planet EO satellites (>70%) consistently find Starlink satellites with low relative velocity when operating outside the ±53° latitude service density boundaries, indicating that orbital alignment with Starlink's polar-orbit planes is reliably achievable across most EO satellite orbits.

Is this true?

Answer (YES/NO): YES